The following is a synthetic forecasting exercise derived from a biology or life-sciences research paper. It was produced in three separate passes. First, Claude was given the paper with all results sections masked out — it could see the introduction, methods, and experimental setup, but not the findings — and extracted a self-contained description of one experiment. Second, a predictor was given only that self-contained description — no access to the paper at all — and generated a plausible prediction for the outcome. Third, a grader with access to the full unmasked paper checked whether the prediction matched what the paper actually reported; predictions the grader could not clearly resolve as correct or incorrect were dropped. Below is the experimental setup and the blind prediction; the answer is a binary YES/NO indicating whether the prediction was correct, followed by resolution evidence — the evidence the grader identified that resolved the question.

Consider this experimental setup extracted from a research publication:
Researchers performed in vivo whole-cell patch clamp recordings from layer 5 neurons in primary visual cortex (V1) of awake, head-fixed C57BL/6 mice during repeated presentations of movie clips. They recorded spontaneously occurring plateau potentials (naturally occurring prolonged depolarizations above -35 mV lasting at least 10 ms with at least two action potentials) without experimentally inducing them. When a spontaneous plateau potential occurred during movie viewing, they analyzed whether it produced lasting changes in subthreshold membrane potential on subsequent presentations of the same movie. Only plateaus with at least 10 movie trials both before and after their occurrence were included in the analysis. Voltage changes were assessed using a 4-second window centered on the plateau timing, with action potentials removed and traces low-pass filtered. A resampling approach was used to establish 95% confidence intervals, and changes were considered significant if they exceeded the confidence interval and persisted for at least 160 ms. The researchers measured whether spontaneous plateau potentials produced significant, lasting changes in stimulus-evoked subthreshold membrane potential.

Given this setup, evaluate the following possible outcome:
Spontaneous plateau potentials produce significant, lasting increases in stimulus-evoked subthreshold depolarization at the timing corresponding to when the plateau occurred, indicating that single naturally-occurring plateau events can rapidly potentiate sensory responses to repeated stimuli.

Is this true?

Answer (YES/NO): YES